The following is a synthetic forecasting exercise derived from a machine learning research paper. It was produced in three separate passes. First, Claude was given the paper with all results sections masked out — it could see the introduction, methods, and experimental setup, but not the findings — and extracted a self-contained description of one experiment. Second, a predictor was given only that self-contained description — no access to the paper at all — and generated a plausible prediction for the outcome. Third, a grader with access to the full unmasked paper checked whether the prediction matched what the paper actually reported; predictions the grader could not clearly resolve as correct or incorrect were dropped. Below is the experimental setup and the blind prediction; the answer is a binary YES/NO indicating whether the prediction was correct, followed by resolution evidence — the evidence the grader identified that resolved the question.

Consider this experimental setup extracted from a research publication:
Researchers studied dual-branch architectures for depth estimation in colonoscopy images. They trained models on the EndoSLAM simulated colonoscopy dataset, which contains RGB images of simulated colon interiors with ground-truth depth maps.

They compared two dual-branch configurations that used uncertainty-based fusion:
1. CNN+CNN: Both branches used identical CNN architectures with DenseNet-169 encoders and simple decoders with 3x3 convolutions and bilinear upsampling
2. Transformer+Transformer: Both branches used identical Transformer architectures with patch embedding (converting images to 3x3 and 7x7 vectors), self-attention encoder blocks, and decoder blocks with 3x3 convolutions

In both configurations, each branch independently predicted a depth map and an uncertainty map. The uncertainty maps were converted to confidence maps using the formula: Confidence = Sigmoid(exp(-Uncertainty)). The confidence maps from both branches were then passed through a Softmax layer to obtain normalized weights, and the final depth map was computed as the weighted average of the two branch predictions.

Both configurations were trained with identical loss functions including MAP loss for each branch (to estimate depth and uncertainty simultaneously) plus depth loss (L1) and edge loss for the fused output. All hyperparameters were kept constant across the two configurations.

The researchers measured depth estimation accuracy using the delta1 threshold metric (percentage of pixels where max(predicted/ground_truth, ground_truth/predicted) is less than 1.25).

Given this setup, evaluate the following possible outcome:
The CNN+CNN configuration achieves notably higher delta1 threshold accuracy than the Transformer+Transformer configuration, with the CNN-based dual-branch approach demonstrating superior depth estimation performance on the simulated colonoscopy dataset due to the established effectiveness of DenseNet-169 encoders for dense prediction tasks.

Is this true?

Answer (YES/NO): NO